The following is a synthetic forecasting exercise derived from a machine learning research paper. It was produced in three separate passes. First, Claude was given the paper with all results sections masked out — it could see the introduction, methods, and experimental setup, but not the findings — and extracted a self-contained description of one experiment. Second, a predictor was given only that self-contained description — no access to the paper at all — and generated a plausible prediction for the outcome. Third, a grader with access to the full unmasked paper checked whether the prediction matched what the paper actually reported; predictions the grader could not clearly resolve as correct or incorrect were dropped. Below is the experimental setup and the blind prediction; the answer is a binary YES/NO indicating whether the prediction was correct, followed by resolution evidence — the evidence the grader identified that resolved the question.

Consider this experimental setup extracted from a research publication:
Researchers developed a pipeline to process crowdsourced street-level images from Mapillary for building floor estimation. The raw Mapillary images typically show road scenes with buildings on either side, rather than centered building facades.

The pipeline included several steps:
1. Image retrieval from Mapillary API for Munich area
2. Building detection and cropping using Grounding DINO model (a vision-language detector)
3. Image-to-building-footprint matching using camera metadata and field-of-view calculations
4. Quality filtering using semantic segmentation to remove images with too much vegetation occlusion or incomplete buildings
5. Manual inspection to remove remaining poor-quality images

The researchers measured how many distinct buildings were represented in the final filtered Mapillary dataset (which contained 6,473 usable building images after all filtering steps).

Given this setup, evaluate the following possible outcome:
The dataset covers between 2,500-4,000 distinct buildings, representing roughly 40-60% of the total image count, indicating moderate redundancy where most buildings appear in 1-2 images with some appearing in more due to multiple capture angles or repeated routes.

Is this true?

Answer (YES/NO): NO